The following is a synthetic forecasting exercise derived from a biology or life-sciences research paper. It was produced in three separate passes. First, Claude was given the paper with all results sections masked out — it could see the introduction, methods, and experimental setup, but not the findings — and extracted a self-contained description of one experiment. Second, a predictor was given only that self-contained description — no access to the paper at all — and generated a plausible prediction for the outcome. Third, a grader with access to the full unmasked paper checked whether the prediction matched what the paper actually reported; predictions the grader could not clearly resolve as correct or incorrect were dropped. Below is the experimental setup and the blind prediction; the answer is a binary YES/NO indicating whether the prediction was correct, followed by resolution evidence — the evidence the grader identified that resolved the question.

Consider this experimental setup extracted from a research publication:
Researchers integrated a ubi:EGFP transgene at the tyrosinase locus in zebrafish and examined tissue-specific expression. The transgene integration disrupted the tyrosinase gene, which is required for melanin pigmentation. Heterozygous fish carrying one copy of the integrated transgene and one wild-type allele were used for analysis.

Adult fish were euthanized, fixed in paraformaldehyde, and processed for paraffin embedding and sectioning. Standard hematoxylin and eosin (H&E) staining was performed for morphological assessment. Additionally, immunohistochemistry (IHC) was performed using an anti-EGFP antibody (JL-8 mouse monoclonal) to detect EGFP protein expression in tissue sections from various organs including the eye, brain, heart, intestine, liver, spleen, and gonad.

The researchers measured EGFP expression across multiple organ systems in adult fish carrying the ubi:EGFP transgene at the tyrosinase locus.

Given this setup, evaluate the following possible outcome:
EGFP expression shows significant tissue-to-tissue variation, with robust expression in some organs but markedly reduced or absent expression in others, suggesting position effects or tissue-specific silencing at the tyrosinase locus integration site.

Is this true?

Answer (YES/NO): NO